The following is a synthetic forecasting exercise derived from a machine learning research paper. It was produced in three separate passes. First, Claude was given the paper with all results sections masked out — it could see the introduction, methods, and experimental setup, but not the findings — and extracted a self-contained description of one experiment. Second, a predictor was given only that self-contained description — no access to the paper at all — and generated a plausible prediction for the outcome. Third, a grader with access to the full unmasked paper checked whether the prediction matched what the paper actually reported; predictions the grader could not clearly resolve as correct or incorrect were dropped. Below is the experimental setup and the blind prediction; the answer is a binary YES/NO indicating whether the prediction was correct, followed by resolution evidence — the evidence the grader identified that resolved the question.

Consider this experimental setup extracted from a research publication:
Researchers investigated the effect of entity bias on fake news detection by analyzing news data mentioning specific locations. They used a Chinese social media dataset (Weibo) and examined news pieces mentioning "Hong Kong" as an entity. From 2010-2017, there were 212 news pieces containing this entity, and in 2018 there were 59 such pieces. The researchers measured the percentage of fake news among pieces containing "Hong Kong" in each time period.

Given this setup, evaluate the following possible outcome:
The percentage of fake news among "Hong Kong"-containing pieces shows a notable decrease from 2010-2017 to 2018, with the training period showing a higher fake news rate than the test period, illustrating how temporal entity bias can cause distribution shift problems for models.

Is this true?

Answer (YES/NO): YES